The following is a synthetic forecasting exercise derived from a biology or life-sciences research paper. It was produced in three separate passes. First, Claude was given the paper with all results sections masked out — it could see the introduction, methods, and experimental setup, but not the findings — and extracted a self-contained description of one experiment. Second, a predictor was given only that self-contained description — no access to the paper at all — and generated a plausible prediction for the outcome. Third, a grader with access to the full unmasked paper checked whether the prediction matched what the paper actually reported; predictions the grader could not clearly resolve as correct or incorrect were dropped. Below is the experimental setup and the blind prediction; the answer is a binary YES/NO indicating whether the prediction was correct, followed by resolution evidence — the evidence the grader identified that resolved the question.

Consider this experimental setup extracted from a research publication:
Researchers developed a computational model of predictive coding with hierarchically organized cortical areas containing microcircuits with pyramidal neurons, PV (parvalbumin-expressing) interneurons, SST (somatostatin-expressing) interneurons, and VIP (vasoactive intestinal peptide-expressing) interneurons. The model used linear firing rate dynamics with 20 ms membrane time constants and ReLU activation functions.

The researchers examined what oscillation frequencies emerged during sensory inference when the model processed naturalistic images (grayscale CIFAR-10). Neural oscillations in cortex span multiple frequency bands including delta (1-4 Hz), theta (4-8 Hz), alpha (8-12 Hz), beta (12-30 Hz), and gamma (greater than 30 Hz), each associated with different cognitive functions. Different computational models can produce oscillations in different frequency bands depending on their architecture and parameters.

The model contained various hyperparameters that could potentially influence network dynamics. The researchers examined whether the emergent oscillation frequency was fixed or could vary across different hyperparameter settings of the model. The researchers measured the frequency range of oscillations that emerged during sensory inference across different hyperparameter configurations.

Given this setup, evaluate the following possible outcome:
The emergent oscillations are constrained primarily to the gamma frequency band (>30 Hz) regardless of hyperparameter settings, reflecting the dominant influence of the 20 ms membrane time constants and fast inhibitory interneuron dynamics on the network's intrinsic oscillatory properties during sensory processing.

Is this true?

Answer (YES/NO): NO